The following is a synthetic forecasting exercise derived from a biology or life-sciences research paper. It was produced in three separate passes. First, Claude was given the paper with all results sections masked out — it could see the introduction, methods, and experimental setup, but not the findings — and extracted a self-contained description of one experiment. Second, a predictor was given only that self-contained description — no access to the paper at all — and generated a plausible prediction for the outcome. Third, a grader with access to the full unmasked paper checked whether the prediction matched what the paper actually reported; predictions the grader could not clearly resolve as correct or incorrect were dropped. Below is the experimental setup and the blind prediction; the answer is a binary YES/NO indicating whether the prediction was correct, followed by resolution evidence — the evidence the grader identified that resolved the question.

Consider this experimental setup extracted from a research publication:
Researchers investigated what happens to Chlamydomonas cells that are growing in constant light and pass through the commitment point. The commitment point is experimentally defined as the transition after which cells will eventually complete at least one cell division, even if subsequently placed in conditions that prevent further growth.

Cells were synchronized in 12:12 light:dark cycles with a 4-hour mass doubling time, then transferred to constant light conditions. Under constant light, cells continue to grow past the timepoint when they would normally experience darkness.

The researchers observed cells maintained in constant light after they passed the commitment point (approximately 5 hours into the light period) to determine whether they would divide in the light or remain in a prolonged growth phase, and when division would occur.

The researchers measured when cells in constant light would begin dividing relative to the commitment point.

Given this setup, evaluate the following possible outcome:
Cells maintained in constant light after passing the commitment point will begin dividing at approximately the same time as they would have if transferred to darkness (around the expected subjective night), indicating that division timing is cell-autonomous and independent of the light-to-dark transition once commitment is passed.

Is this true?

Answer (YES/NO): YES